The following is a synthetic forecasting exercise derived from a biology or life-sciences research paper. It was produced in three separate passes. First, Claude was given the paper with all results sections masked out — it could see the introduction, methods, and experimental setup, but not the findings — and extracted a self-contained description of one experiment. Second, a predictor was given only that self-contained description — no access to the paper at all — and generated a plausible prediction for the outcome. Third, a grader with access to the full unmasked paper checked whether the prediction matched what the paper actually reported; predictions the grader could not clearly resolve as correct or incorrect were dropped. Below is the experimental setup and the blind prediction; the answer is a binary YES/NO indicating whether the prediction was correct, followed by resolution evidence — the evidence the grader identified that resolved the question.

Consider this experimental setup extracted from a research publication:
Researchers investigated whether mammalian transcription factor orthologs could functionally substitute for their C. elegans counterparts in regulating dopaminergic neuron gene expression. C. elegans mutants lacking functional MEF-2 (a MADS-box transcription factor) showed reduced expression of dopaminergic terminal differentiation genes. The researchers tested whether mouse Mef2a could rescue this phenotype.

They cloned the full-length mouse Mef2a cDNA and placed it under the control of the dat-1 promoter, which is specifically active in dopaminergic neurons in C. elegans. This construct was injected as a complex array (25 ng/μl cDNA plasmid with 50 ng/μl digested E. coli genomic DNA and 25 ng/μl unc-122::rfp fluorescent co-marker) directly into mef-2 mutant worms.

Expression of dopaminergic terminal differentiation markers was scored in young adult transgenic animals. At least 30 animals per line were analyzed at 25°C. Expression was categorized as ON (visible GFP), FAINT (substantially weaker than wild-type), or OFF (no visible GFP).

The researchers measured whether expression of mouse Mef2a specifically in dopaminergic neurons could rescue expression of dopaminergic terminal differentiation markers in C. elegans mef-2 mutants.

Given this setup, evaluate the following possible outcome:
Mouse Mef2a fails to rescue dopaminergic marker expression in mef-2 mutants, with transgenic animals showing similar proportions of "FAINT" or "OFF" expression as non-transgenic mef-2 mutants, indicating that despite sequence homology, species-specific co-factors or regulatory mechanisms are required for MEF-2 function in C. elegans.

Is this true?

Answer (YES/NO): NO